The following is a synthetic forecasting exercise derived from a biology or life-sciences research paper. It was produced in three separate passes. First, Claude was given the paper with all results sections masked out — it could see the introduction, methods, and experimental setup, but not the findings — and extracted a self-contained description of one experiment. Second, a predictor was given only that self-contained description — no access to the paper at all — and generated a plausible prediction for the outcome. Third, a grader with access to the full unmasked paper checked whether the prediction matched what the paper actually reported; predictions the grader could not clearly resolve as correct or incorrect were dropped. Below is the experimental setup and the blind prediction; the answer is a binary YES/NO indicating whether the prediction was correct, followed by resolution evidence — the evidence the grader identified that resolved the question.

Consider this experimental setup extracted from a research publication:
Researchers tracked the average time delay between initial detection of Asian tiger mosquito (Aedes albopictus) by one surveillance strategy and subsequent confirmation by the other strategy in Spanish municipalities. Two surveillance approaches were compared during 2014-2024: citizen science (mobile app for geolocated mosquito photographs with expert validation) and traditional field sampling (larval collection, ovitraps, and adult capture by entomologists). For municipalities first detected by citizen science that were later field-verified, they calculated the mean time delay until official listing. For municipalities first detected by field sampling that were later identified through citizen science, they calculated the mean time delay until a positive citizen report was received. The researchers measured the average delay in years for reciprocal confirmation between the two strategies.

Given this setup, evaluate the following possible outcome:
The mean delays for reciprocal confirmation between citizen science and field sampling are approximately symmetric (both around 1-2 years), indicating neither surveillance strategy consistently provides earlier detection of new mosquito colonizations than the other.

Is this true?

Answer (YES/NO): NO